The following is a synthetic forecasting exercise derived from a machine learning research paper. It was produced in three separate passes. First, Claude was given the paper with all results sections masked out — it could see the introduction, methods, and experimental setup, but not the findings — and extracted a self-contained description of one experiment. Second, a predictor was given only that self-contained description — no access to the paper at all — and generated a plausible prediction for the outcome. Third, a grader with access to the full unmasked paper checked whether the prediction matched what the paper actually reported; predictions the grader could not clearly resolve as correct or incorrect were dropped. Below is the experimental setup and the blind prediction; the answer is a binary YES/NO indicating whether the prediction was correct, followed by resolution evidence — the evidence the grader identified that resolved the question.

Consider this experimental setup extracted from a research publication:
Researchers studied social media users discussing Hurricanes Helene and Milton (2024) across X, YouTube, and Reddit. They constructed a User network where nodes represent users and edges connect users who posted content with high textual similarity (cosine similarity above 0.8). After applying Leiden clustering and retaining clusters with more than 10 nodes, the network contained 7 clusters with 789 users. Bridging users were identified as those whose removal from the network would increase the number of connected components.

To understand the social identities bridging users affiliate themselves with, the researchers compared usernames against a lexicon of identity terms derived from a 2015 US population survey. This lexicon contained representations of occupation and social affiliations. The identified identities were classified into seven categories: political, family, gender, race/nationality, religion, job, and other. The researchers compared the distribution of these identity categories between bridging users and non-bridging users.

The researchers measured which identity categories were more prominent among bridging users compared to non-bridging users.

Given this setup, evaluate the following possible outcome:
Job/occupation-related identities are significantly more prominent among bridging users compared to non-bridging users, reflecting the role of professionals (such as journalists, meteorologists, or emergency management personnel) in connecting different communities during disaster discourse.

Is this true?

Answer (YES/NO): NO